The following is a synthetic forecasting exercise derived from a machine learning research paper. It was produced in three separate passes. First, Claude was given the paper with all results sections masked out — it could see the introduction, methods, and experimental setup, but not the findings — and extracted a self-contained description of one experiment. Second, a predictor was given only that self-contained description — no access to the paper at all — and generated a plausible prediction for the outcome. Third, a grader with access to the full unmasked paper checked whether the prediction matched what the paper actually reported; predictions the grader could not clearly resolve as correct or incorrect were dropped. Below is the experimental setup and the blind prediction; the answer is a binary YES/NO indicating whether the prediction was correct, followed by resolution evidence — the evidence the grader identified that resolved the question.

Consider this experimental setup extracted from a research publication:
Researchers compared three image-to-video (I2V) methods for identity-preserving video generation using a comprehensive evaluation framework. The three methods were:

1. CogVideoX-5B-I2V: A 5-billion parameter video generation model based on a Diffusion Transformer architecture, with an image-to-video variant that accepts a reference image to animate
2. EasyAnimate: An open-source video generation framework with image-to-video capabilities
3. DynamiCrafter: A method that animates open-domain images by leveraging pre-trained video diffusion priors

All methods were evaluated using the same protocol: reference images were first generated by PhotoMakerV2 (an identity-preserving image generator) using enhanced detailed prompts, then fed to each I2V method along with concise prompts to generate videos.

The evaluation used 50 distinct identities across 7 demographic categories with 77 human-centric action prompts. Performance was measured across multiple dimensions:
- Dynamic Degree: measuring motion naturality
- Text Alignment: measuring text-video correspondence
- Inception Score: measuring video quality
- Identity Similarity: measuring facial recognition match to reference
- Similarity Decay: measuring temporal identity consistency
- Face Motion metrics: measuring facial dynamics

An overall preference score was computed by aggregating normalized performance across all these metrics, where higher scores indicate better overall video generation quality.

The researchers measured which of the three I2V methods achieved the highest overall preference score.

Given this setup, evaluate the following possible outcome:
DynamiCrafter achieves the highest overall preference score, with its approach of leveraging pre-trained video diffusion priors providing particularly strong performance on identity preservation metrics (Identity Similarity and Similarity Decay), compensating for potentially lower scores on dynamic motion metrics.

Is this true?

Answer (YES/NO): NO